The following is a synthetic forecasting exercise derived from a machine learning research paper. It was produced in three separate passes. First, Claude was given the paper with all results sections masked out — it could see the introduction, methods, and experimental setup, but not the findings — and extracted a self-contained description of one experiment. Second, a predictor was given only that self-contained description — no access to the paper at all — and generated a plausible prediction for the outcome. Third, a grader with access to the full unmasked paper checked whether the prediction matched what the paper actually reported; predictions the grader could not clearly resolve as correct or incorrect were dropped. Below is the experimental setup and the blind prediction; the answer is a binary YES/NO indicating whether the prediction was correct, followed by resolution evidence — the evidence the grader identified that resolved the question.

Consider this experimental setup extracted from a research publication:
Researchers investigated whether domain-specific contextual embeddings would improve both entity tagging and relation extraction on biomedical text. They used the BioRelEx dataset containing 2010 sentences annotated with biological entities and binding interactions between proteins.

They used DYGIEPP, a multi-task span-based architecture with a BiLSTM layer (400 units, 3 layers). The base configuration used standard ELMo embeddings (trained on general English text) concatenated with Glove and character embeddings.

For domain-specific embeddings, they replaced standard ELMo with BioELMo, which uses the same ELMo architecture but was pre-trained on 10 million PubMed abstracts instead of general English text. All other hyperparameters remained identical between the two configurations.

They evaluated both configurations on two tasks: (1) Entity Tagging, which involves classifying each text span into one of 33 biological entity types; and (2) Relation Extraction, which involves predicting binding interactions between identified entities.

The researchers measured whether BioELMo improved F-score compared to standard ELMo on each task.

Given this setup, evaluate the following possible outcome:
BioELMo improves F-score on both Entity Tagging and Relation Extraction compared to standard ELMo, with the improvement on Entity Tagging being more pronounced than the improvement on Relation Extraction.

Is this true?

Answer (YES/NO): NO